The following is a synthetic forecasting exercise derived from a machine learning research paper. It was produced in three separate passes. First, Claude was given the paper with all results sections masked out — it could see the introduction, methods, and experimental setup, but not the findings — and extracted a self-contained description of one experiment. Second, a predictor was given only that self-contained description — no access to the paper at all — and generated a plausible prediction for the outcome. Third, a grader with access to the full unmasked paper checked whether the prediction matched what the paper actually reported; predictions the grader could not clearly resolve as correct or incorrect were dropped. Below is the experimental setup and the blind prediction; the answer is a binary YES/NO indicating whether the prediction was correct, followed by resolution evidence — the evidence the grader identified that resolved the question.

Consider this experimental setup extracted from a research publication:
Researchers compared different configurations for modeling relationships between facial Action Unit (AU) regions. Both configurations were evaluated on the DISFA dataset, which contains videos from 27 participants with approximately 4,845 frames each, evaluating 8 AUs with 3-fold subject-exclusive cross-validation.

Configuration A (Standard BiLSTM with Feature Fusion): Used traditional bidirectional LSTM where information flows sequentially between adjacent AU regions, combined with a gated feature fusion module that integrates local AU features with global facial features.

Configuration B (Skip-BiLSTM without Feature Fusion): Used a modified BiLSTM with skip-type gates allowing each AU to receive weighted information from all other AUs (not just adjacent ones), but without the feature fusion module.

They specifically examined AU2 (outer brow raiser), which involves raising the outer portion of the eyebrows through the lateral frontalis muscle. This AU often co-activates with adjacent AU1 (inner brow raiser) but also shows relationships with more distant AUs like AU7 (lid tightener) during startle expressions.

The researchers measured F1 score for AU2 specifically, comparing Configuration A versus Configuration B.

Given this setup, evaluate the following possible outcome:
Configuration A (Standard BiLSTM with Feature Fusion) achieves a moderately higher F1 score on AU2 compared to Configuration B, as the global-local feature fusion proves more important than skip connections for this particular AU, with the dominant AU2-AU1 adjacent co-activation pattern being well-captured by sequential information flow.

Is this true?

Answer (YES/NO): NO